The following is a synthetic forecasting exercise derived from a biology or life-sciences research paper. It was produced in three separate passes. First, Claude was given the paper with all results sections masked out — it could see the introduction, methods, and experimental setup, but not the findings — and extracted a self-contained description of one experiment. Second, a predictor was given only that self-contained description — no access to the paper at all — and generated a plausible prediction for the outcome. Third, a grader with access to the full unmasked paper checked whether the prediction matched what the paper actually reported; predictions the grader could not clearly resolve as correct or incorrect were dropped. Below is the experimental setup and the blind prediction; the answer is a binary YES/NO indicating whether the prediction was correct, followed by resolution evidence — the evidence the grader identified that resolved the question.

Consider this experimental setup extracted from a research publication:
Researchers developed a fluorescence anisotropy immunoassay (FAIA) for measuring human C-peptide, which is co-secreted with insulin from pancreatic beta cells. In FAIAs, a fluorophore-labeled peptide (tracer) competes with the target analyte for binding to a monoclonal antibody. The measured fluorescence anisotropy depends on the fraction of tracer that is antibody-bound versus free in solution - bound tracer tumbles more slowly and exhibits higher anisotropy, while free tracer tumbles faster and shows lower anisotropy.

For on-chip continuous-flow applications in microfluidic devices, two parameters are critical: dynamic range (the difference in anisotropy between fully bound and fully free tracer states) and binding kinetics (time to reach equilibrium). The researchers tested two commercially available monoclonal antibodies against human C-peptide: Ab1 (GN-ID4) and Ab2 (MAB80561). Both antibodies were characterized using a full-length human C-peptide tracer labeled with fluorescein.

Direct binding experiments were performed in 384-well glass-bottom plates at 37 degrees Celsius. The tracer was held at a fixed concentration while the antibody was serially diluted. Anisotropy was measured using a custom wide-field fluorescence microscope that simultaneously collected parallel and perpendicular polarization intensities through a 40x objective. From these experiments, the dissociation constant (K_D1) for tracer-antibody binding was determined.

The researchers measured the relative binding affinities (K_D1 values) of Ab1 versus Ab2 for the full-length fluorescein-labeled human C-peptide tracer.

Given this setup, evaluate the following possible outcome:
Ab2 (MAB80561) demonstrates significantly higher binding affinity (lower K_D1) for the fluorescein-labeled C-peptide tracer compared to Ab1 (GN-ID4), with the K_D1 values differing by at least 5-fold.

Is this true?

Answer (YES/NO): NO